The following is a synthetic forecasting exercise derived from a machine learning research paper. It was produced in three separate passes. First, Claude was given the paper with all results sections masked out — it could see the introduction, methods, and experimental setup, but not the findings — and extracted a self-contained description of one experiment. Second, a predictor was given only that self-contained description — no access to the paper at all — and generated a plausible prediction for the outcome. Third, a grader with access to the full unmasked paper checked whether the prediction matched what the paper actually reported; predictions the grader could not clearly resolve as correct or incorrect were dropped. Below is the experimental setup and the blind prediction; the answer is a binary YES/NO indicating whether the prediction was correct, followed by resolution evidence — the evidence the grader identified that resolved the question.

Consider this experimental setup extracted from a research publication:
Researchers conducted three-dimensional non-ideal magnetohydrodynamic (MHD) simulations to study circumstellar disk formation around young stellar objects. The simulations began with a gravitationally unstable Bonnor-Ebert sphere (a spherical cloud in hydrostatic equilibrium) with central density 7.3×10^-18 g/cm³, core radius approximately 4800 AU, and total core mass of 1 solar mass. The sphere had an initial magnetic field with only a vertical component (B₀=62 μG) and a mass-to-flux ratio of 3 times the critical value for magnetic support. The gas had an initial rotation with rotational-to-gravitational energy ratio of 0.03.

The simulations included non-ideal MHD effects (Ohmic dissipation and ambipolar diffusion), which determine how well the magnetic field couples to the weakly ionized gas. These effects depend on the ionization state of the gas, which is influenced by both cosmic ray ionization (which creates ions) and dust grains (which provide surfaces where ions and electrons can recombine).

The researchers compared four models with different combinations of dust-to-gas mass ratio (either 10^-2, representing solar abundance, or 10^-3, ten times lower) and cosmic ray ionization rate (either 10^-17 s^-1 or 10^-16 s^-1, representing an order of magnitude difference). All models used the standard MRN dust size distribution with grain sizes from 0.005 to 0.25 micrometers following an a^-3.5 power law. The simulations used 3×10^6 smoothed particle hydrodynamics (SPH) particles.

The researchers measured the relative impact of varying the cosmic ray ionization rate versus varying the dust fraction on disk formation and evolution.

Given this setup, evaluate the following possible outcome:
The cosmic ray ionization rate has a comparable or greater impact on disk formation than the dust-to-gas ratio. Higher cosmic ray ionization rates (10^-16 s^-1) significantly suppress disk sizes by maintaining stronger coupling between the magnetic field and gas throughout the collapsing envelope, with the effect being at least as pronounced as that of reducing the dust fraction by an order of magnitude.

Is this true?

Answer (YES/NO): YES